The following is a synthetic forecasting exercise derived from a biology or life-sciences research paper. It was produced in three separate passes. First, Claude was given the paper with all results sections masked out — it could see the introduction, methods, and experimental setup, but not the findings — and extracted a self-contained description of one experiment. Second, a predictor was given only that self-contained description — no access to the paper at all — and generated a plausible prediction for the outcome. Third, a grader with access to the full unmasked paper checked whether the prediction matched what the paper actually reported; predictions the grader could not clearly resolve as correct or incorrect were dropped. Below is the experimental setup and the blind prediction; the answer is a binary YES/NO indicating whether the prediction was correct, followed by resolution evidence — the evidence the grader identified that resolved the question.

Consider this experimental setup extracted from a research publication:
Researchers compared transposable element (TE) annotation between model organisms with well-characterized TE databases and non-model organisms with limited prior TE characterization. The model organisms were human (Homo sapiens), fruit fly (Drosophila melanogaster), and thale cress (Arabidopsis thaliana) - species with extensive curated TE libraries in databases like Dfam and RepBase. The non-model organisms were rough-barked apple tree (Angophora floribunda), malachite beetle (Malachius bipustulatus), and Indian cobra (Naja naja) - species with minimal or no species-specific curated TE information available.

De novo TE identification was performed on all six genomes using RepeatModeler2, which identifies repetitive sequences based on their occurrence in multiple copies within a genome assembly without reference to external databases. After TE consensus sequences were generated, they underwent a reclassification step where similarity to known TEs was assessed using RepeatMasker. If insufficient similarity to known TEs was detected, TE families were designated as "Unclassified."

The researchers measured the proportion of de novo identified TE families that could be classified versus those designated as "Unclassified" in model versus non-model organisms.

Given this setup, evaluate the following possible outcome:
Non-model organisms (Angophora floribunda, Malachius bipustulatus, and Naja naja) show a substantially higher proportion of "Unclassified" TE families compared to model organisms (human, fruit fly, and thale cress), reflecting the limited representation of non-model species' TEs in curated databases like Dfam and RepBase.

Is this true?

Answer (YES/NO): YES